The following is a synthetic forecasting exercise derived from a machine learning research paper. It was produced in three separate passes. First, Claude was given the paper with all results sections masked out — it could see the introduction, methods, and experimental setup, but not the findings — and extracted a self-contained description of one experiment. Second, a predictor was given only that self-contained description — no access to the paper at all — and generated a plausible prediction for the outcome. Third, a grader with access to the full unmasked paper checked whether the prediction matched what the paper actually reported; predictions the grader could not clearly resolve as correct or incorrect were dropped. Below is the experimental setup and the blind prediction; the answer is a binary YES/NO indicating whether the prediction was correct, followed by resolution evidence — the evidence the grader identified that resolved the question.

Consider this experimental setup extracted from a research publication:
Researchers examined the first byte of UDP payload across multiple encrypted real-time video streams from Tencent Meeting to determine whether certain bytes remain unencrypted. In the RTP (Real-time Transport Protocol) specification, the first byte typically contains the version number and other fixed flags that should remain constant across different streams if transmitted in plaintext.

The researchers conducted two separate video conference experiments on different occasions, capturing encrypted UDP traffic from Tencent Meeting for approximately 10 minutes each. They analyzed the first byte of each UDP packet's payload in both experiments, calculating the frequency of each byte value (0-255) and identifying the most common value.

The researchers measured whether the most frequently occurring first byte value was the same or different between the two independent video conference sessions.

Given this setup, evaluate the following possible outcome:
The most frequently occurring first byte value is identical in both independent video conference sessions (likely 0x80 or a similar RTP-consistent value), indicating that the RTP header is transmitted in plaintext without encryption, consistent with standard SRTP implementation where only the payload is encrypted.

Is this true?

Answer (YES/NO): YES